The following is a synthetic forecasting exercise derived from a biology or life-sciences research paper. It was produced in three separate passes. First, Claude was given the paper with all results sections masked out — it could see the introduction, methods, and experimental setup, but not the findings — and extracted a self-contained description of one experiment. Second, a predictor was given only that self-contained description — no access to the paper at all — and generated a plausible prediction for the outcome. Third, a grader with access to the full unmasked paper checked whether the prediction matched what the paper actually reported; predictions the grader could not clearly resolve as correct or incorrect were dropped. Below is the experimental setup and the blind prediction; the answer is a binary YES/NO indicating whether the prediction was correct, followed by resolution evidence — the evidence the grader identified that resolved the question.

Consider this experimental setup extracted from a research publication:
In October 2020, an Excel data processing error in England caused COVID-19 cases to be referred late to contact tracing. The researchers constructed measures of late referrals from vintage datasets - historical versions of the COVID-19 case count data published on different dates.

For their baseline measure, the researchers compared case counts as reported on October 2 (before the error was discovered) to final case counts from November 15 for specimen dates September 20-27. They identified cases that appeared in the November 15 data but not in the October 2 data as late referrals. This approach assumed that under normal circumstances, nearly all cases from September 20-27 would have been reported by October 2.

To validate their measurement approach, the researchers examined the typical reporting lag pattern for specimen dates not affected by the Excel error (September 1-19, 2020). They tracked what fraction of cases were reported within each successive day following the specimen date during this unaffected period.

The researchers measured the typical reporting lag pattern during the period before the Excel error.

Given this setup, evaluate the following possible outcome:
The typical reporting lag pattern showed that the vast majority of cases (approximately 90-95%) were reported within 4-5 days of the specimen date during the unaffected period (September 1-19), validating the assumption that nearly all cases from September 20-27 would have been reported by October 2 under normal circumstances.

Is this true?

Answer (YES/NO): NO